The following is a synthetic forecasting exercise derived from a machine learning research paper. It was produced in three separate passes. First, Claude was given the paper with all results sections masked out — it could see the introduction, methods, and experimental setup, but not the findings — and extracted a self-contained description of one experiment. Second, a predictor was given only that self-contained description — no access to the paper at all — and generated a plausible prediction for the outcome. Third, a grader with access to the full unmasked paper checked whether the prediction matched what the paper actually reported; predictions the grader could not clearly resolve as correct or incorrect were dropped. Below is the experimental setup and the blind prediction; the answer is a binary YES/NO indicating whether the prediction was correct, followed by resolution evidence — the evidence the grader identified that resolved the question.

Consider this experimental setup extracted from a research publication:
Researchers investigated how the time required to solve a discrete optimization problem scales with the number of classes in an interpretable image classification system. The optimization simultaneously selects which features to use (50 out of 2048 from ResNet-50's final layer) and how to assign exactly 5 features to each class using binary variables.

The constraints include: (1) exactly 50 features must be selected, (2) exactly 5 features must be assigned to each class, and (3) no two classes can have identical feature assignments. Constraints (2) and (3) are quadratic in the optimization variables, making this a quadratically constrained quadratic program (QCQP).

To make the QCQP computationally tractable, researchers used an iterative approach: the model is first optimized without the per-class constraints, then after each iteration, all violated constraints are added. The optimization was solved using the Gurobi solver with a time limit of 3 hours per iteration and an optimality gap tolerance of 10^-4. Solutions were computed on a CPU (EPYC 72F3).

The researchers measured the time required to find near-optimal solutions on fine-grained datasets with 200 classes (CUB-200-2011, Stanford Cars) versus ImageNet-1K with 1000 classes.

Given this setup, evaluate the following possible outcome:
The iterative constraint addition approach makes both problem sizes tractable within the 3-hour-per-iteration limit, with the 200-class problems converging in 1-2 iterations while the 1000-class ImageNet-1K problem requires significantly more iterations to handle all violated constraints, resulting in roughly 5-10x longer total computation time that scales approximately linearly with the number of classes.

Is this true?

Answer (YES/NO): NO